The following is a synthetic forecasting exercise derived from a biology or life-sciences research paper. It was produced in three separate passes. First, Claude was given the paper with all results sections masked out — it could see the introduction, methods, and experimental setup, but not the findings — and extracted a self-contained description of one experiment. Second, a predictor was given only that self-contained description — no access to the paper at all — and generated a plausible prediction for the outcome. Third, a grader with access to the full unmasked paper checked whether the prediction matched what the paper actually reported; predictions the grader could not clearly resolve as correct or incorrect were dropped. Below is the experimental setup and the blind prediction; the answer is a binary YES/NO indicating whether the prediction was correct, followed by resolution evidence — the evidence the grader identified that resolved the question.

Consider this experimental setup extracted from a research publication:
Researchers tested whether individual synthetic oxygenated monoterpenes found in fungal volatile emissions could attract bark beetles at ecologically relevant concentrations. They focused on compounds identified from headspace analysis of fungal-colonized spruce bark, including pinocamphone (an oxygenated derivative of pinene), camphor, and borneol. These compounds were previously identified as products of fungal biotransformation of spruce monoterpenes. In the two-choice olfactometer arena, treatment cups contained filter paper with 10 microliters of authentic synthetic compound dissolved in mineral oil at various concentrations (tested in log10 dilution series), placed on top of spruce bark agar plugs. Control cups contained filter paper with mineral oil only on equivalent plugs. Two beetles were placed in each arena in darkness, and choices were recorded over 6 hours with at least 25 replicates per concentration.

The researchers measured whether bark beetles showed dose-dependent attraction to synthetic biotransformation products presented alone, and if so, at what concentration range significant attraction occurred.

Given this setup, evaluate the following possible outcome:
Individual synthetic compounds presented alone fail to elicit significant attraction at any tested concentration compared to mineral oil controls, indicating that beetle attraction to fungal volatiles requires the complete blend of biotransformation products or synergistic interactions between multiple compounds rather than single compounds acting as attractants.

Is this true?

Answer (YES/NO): NO